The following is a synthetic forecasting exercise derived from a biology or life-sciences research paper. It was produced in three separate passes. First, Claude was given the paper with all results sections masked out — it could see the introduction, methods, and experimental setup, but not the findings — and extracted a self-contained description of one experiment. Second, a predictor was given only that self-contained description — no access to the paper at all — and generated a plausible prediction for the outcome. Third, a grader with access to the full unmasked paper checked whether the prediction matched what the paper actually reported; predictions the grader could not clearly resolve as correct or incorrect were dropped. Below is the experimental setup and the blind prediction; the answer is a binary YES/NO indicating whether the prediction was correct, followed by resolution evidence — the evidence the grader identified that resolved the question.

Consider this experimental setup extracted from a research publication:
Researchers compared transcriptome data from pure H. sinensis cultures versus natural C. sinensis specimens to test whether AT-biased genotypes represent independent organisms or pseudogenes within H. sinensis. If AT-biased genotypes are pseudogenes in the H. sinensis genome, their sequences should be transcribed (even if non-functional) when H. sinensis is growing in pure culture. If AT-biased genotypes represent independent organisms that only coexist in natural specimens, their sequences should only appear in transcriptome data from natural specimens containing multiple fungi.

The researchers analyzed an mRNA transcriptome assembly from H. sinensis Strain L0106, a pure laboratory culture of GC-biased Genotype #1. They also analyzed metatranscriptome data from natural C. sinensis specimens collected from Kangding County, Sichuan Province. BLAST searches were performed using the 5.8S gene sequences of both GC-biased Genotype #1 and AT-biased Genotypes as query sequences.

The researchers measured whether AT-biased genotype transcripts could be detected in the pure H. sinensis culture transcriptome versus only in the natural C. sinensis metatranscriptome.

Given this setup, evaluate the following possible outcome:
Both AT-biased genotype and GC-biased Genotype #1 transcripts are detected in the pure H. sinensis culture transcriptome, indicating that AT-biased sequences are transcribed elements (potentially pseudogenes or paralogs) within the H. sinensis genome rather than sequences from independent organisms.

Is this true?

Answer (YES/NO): NO